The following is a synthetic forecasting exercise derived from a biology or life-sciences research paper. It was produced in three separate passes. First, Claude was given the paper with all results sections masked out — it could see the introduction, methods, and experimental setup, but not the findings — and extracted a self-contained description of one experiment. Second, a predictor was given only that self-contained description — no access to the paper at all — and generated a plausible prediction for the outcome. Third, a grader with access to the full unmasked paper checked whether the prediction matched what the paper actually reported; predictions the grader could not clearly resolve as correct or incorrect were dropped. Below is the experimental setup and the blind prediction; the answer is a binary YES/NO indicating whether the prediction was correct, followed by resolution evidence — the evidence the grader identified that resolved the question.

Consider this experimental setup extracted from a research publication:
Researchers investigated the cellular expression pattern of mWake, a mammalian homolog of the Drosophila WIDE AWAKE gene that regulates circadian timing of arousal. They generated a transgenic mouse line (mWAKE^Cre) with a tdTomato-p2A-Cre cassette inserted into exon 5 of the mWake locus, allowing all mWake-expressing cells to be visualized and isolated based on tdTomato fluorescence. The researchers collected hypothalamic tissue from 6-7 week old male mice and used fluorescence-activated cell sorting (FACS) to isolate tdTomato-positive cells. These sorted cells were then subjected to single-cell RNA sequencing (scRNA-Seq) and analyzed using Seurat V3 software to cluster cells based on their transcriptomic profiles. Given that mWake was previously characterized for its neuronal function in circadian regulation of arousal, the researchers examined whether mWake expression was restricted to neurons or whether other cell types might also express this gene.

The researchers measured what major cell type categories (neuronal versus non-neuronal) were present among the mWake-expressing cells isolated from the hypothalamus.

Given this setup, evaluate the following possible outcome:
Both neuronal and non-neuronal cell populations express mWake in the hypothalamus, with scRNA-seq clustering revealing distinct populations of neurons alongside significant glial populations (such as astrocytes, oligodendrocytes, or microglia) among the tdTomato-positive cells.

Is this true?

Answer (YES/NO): NO